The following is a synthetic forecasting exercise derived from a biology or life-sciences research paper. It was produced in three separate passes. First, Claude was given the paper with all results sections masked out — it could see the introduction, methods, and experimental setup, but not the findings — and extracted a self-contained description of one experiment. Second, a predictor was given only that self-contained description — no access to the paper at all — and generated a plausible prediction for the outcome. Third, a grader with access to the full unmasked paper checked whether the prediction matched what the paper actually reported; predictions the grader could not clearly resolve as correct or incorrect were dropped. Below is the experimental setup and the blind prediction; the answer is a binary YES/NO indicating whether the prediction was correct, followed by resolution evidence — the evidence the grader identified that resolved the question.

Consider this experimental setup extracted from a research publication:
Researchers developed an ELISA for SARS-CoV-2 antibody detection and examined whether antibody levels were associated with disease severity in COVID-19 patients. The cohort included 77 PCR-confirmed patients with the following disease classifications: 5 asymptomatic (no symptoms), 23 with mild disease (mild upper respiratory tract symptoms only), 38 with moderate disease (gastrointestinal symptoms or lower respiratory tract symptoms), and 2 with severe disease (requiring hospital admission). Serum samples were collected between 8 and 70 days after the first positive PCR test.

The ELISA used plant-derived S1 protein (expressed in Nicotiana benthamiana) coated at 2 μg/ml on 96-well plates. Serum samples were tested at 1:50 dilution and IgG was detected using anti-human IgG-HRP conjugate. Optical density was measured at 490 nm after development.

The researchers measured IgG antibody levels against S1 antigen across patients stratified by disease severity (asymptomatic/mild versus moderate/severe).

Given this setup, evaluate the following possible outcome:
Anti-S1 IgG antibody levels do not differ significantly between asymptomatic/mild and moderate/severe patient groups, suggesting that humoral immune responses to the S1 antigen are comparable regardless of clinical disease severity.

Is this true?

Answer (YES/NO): YES